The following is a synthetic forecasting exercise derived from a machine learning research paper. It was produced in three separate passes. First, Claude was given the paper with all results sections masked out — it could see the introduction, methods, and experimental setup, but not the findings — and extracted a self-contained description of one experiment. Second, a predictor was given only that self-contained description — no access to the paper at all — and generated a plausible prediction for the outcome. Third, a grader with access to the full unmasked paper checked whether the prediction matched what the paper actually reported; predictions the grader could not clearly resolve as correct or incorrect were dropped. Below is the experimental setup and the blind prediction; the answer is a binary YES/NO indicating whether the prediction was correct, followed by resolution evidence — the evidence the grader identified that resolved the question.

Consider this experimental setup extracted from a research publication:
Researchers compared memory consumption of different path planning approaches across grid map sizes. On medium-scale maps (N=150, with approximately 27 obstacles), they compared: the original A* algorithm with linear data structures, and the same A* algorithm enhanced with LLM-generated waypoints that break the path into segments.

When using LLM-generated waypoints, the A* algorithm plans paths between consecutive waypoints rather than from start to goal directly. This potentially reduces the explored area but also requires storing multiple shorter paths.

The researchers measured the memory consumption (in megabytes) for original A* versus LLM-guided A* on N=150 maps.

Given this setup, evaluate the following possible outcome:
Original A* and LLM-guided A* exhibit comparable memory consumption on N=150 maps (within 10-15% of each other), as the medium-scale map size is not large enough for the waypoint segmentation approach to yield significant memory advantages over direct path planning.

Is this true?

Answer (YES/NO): YES